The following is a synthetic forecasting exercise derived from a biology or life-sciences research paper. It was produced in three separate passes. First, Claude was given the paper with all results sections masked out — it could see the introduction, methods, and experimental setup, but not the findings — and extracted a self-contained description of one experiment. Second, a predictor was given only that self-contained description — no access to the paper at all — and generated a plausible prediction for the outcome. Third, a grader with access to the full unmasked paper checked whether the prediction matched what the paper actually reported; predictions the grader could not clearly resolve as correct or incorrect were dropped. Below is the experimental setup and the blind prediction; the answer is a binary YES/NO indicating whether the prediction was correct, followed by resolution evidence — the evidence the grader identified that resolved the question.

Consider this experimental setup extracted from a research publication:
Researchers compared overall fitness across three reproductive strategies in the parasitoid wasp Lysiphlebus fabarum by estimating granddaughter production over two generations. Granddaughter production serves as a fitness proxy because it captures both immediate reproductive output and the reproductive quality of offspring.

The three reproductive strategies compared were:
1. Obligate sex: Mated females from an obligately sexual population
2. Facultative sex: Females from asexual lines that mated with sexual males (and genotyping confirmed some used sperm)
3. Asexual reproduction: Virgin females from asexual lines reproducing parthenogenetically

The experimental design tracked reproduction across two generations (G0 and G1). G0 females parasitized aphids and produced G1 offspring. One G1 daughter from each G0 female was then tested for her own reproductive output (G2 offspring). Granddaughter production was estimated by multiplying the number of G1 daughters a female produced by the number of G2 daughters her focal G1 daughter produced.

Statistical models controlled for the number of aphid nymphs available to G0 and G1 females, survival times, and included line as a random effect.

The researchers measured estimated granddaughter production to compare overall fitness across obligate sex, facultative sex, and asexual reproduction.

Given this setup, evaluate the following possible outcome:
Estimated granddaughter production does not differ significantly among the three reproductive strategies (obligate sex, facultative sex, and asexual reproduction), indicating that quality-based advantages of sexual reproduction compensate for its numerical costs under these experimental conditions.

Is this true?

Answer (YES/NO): NO